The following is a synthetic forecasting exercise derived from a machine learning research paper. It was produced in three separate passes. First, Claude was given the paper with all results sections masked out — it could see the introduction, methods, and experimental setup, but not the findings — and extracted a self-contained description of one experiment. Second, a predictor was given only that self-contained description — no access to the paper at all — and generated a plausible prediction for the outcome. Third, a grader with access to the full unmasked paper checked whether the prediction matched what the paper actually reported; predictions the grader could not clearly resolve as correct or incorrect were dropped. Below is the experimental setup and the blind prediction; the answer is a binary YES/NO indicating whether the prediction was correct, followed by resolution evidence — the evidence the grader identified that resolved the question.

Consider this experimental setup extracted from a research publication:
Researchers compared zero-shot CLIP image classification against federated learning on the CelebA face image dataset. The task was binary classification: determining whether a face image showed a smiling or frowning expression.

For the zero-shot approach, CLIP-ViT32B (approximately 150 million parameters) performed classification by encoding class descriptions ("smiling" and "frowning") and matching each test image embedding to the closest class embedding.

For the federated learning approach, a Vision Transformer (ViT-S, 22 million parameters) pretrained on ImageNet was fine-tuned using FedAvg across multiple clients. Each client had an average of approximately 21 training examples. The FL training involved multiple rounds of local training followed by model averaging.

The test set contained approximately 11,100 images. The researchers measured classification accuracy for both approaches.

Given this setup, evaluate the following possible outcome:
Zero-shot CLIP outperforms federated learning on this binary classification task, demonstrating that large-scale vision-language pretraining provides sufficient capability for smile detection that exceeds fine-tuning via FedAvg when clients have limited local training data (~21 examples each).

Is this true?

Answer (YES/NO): YES